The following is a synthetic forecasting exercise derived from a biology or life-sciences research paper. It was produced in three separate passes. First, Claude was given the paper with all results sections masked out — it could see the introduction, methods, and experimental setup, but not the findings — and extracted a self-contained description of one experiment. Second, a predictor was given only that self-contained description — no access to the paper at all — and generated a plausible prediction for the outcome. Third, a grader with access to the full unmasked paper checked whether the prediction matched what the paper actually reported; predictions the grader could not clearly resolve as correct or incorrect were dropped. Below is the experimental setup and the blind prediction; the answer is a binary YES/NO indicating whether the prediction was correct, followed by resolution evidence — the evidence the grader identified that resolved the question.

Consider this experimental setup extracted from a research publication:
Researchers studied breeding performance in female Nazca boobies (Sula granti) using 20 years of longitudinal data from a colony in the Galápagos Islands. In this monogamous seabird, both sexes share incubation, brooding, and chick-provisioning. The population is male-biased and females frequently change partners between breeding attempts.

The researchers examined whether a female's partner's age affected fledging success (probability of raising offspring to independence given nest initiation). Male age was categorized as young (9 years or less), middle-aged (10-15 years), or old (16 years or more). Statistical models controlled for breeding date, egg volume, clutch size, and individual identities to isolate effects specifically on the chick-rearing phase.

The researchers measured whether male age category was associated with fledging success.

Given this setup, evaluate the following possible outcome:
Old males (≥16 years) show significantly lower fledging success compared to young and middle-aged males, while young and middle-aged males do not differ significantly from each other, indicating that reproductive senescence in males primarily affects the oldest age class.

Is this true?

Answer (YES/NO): YES